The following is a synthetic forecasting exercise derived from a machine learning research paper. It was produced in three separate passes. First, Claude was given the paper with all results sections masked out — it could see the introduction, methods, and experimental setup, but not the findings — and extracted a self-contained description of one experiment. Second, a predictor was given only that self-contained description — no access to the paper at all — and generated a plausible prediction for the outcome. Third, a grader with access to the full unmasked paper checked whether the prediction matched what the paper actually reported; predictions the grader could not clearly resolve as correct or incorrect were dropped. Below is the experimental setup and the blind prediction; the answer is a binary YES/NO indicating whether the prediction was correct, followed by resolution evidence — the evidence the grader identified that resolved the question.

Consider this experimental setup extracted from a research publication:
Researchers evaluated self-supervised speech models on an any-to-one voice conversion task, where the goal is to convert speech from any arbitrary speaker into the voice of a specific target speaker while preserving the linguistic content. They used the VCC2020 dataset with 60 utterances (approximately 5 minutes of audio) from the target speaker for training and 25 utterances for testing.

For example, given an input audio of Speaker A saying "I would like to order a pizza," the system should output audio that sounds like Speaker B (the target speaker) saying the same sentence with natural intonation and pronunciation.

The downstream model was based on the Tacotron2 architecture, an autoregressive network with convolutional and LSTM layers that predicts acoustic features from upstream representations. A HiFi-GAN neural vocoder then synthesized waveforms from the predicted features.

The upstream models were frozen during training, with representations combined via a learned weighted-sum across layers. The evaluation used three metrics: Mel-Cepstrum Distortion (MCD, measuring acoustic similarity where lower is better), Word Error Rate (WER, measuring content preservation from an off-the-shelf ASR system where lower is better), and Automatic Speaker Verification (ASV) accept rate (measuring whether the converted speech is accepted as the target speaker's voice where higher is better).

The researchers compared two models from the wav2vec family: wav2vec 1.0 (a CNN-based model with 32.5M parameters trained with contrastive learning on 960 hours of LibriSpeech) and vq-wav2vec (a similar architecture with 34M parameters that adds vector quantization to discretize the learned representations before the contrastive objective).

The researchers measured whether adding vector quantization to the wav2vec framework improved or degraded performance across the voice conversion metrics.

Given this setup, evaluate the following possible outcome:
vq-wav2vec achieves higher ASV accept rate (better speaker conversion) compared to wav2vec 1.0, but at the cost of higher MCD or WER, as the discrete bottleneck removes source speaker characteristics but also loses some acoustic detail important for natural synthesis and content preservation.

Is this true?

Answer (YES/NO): NO